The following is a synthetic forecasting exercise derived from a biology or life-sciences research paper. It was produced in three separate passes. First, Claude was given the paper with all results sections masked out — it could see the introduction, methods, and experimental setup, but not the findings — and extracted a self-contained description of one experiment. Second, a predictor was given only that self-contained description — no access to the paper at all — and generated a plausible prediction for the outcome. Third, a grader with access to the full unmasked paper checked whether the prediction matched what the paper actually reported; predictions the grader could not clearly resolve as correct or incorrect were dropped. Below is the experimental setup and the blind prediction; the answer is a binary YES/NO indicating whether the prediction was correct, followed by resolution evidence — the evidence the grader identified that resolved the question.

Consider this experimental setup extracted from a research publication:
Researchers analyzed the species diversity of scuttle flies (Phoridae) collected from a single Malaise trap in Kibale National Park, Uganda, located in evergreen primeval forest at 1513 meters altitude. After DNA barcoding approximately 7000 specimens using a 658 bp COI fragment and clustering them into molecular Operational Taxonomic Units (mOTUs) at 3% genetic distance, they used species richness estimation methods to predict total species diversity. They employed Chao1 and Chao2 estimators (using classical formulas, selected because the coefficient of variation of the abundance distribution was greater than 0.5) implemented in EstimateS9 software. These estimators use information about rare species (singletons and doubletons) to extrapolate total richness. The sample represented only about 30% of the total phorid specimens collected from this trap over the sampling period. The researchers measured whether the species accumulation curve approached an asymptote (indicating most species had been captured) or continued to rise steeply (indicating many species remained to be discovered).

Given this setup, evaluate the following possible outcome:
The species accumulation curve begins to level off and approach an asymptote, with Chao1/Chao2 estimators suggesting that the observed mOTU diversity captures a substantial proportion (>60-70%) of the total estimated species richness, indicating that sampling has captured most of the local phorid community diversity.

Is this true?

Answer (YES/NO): NO